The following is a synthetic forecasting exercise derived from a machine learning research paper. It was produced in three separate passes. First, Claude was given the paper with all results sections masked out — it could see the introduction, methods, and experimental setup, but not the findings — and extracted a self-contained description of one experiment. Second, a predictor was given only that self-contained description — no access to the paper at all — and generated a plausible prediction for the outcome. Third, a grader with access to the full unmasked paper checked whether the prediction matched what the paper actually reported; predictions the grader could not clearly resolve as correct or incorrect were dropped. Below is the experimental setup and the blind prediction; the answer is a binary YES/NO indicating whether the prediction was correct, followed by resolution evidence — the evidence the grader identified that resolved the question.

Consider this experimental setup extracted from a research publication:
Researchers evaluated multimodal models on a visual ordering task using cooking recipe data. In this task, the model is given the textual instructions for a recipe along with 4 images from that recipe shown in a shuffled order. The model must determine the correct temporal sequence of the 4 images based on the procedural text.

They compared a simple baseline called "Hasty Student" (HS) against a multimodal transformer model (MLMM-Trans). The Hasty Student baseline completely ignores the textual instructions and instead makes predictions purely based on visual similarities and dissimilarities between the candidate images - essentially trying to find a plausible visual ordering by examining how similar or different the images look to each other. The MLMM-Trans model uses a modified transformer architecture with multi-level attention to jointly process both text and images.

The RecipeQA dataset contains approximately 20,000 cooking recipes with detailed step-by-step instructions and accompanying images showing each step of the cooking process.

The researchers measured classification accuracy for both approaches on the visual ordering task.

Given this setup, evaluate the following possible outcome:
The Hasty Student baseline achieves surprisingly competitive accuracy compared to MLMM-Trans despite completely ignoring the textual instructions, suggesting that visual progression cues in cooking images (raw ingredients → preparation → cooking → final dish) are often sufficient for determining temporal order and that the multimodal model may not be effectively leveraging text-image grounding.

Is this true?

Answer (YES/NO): NO